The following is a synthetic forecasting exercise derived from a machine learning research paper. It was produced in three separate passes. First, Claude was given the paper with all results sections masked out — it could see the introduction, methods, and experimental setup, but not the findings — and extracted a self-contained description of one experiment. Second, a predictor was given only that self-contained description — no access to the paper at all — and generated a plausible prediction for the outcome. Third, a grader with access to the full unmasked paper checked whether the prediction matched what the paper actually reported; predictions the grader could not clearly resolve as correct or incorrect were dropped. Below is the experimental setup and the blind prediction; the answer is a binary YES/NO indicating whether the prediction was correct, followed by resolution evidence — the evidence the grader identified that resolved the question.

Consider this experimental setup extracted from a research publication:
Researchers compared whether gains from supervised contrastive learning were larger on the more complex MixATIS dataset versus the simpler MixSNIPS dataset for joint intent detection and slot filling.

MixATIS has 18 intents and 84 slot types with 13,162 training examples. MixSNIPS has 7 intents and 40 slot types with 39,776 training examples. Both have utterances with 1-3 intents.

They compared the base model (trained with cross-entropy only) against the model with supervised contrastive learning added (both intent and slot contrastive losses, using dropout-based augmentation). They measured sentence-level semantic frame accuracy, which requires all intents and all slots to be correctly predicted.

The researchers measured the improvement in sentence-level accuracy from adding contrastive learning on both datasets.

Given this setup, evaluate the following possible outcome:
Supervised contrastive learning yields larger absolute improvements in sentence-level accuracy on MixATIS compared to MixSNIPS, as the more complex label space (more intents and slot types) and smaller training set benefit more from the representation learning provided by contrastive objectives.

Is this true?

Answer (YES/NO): YES